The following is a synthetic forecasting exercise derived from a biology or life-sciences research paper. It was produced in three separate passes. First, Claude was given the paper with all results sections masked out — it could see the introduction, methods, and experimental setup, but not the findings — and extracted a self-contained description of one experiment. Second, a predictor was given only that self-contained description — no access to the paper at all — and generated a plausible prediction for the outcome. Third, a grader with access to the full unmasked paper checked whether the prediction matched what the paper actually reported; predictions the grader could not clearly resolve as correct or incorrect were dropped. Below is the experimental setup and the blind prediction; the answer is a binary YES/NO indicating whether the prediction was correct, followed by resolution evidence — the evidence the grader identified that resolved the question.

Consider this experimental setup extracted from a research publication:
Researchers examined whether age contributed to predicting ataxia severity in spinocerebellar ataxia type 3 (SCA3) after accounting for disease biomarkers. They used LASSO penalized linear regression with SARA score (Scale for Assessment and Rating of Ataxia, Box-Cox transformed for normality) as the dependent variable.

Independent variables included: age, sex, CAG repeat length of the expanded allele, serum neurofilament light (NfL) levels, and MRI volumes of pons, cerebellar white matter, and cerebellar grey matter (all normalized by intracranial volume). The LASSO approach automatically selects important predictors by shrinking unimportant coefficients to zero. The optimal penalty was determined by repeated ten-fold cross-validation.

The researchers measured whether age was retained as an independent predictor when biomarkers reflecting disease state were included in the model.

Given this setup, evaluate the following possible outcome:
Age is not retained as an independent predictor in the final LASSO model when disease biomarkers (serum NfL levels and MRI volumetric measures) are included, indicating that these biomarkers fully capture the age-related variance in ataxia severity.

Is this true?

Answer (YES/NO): NO